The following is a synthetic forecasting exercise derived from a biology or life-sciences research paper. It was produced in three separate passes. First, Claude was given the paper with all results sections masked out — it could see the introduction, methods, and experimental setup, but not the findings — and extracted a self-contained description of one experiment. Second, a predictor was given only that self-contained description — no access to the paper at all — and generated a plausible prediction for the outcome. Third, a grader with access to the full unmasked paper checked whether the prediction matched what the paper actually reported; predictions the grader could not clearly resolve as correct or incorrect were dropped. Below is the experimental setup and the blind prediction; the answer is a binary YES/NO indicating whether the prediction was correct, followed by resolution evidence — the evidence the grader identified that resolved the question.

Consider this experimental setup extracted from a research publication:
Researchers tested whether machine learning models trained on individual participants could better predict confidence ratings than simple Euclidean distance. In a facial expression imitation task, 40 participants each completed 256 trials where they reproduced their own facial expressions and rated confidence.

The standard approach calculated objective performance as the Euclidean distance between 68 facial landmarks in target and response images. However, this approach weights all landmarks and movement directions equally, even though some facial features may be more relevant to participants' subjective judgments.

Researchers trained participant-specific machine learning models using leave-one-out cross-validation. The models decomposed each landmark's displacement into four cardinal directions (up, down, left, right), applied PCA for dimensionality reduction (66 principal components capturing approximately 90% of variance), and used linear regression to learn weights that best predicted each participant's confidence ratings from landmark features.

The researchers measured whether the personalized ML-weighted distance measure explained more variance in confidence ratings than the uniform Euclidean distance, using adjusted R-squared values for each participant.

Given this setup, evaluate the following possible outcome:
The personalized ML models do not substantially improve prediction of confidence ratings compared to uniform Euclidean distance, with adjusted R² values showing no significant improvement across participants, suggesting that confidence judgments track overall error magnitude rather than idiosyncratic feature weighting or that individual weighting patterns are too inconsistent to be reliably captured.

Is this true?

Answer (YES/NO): NO